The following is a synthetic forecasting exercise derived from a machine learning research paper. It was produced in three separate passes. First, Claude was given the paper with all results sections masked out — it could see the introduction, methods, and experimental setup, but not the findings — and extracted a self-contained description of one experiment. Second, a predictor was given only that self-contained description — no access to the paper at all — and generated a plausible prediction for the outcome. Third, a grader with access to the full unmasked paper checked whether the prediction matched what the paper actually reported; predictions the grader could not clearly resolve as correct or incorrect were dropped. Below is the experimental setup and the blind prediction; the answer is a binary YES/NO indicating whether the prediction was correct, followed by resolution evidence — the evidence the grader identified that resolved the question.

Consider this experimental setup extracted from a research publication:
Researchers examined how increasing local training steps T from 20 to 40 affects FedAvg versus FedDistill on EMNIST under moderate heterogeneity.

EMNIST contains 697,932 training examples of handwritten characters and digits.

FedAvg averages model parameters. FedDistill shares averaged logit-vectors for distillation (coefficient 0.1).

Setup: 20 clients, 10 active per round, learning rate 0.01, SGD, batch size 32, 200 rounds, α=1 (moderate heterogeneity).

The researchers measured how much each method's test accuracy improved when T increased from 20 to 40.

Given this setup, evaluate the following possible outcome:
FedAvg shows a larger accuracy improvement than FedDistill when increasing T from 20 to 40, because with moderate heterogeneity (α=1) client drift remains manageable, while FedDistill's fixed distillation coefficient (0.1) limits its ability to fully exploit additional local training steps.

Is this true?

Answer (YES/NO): YES